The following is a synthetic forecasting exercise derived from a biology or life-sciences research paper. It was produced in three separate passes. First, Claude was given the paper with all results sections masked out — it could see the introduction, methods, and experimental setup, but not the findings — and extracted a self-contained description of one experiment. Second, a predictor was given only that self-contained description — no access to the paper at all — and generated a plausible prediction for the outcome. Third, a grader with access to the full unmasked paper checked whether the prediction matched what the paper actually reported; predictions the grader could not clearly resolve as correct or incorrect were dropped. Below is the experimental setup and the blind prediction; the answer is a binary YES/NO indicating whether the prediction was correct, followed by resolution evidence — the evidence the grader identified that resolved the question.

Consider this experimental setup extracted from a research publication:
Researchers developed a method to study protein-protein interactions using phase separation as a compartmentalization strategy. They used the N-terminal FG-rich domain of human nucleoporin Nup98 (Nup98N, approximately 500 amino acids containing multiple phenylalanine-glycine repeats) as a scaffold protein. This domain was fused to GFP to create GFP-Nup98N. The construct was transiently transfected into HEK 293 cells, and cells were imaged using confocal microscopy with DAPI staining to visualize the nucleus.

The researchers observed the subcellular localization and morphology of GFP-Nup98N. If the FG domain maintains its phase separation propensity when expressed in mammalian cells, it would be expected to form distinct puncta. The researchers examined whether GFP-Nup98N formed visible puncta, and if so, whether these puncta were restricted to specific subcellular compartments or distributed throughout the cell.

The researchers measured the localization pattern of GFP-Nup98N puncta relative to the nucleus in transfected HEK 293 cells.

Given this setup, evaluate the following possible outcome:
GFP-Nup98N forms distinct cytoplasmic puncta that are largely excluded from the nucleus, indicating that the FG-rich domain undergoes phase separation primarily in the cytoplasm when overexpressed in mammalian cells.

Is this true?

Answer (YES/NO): NO